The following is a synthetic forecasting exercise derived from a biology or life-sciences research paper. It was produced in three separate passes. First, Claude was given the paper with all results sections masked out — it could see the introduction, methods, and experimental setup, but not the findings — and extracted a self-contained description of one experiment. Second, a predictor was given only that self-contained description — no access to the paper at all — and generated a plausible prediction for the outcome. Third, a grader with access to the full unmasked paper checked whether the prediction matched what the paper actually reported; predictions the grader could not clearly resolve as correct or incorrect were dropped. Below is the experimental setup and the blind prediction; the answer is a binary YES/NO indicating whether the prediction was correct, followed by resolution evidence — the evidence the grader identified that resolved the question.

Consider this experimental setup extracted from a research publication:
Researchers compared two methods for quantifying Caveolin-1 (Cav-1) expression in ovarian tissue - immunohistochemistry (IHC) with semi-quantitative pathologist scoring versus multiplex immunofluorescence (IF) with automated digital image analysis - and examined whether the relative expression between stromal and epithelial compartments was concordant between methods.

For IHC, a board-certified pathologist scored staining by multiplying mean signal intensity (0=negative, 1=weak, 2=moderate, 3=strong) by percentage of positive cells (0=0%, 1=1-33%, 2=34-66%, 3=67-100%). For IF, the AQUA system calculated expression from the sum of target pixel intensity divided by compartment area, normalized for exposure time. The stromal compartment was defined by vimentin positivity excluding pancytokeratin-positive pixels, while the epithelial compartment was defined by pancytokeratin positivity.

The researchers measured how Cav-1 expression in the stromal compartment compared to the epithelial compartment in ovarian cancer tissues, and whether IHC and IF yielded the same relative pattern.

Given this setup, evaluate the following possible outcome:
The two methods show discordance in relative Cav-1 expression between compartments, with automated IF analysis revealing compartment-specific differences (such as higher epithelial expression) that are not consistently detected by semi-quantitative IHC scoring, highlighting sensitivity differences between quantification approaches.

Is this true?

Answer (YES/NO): NO